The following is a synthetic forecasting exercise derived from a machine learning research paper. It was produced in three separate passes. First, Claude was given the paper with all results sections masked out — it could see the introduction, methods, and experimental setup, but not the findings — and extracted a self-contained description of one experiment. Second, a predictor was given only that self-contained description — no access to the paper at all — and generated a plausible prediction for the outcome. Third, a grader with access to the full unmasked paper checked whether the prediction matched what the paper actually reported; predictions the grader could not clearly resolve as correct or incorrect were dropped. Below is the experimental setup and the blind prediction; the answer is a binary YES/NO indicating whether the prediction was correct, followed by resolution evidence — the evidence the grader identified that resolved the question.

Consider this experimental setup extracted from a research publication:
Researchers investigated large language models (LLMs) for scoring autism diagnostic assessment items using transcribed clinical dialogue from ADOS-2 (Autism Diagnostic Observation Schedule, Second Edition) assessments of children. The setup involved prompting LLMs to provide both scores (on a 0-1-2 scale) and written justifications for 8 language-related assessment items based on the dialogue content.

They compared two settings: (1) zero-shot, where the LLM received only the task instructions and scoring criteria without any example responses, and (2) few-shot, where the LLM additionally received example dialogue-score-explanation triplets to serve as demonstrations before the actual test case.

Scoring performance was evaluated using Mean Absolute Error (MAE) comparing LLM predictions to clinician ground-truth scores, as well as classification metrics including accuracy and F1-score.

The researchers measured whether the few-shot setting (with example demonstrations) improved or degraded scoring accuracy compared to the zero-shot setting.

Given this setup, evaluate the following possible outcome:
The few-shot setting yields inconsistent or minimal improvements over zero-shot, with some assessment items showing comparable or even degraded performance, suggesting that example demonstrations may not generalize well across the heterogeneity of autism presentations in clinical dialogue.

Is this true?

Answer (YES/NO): NO